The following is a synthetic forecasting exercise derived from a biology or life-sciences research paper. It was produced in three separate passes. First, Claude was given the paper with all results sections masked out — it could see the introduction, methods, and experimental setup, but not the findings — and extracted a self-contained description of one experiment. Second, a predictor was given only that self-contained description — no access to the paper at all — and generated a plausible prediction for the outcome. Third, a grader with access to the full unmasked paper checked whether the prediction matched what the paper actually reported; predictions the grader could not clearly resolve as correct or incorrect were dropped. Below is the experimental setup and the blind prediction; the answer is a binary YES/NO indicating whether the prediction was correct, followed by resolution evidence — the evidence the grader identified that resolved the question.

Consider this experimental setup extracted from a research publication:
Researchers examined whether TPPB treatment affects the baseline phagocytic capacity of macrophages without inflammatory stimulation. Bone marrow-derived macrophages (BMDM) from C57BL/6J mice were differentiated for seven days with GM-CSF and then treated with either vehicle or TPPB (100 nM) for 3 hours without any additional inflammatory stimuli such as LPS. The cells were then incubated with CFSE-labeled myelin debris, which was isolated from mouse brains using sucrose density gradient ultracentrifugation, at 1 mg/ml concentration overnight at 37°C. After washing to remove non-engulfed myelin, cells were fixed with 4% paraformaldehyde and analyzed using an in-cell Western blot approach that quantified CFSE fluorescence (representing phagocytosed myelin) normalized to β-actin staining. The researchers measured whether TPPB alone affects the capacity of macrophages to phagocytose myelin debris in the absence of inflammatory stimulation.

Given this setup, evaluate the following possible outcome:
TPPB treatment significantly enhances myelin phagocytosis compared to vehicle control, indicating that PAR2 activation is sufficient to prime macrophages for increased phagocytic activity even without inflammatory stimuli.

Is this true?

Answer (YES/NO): NO